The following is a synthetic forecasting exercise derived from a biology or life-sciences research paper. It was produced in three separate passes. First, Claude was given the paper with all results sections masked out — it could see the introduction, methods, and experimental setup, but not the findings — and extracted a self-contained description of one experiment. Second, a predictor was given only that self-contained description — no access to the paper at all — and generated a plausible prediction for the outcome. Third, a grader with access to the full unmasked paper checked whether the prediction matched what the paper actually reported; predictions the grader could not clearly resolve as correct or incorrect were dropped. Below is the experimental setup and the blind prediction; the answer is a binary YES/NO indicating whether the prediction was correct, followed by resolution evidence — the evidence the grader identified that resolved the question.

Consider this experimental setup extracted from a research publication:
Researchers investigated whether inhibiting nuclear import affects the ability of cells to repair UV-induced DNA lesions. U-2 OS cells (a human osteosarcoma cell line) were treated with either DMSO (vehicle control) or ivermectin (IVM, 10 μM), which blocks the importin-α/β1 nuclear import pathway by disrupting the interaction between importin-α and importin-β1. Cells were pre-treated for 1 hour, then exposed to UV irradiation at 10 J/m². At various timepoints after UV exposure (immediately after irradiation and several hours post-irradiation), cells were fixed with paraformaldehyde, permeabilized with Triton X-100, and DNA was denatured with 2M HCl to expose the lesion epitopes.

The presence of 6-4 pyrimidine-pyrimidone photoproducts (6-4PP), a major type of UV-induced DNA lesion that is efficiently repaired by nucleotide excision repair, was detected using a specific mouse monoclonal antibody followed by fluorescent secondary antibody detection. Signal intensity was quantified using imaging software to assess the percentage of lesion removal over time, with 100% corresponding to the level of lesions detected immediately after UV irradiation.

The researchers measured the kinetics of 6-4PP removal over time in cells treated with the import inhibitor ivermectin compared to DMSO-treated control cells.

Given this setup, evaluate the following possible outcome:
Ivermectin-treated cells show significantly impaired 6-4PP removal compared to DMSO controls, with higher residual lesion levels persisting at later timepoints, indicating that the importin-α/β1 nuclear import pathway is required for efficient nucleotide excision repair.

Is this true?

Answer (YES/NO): NO